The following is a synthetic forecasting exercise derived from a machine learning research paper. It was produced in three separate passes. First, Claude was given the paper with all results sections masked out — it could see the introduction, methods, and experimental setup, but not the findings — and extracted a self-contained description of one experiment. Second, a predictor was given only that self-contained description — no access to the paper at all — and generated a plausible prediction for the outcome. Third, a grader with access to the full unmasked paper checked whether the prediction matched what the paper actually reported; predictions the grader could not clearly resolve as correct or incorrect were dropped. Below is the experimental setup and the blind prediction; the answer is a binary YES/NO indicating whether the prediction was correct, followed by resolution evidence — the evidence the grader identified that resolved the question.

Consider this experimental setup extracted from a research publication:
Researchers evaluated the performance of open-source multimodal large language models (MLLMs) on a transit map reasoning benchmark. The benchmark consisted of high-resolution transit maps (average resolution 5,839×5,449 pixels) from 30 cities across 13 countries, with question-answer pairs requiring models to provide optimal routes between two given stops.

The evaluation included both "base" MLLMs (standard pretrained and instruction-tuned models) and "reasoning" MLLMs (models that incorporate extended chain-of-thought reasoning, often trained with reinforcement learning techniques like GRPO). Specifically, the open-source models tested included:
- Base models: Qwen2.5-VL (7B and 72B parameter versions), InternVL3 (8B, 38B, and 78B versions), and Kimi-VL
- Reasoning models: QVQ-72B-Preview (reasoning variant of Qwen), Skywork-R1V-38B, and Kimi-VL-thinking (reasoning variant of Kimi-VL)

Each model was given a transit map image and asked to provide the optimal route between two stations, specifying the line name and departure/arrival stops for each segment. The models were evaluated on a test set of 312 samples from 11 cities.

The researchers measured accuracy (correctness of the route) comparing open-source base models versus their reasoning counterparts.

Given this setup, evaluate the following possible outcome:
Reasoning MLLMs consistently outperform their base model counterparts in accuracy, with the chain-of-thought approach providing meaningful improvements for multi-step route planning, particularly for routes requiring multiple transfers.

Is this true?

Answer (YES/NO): NO